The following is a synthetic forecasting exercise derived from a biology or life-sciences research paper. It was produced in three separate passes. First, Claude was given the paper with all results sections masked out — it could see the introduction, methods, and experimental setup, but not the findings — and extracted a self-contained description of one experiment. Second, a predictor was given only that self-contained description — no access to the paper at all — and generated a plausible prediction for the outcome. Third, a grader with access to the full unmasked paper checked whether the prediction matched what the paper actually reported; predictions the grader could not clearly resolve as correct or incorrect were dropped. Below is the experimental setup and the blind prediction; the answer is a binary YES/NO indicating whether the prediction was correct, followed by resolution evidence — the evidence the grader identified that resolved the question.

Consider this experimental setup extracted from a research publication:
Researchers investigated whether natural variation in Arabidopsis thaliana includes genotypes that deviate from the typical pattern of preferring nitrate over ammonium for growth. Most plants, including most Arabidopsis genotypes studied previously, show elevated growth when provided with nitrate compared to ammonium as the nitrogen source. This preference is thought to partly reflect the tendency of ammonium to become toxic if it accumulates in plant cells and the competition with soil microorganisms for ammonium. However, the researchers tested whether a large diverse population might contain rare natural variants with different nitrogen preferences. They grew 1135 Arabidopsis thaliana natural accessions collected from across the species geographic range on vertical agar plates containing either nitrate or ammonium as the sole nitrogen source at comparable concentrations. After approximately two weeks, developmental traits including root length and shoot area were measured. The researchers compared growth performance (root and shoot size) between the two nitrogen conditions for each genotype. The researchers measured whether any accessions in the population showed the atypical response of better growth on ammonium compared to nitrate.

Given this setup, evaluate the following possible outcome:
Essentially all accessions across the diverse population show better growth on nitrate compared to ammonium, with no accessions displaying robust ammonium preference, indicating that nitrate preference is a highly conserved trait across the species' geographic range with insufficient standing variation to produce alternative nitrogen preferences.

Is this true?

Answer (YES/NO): NO